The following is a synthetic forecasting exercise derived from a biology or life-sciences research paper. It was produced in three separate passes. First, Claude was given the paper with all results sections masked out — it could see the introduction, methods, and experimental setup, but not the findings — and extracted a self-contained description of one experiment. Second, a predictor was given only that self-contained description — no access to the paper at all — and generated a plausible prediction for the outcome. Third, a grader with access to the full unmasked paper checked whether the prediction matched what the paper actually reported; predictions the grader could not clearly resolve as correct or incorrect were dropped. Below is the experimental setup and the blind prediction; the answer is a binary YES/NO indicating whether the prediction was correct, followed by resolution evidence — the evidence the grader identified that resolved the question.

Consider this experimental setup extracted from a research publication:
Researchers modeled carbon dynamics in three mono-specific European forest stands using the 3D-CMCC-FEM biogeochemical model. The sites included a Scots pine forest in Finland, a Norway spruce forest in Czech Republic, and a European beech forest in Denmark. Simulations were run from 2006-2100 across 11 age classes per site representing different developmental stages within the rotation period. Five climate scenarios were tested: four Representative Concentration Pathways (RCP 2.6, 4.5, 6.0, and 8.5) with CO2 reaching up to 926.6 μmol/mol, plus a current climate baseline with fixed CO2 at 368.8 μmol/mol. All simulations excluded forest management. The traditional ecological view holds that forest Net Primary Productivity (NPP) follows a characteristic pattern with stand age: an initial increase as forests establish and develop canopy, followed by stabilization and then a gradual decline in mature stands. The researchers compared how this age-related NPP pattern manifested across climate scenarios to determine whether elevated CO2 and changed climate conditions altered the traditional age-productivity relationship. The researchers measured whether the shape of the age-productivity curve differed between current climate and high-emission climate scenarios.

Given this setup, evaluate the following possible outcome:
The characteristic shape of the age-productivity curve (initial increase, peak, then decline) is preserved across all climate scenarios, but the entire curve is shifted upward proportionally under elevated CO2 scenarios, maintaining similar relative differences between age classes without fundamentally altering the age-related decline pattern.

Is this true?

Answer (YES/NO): NO